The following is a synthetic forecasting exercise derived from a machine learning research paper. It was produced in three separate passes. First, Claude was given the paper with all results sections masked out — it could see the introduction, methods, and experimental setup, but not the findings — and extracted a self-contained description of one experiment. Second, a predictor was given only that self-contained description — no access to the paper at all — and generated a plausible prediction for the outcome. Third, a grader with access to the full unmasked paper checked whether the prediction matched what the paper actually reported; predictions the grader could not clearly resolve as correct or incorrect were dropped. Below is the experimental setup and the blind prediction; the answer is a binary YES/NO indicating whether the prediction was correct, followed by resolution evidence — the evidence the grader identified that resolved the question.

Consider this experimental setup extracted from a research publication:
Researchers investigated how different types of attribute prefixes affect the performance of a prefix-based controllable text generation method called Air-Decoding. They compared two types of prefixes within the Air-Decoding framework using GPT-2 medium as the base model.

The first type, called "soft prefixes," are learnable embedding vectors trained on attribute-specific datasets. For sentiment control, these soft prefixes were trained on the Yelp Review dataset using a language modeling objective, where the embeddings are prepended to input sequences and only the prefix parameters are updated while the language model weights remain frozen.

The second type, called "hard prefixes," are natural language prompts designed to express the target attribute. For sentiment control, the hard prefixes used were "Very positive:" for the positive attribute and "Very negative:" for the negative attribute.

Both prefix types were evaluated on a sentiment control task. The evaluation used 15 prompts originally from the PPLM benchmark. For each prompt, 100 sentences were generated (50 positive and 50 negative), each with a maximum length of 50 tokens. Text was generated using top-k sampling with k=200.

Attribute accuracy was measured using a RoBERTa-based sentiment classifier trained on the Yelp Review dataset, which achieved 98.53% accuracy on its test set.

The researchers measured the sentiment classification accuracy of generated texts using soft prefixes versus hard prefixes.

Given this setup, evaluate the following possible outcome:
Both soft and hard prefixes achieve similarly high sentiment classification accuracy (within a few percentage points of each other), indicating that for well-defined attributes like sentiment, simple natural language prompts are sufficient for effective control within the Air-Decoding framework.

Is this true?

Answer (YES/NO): YES